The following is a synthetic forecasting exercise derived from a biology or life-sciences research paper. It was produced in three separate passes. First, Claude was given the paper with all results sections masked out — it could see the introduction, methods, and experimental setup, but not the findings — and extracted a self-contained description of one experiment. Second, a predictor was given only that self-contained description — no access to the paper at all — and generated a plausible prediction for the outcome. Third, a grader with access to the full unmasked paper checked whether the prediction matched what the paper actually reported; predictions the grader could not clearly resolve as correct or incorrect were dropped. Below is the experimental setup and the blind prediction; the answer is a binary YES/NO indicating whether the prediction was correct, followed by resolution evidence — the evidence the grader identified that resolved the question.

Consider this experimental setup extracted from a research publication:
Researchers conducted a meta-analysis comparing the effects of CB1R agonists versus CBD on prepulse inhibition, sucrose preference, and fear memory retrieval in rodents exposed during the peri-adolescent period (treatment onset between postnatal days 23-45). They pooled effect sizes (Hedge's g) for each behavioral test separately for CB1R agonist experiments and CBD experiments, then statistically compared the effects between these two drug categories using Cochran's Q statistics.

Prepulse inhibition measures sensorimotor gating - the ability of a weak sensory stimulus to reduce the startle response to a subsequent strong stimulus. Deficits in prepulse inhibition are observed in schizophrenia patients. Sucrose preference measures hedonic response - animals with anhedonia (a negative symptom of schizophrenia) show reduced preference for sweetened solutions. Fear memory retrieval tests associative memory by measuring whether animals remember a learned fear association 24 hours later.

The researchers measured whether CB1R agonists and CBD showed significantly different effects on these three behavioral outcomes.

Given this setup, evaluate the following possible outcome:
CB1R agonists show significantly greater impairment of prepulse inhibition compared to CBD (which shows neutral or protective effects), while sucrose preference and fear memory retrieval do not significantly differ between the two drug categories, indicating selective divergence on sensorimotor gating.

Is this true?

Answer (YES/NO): NO